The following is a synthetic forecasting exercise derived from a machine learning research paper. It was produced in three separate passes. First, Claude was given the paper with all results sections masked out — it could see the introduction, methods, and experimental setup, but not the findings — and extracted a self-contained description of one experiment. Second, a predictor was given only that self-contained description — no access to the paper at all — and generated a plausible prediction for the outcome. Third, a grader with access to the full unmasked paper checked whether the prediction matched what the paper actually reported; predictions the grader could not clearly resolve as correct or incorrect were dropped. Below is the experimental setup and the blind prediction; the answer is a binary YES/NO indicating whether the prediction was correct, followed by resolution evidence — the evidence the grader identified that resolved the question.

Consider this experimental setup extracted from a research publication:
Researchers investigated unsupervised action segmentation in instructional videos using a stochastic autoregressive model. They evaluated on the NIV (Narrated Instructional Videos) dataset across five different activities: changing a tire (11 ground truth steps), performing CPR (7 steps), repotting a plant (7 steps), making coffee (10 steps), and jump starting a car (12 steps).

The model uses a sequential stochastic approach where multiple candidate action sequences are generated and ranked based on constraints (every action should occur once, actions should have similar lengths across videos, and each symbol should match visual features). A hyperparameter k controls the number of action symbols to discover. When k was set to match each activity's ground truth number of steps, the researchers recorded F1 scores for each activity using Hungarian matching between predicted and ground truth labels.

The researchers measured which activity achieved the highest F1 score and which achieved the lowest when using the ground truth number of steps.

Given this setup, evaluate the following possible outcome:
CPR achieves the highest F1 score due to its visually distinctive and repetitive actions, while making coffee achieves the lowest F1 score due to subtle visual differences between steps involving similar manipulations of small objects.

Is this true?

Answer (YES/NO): NO